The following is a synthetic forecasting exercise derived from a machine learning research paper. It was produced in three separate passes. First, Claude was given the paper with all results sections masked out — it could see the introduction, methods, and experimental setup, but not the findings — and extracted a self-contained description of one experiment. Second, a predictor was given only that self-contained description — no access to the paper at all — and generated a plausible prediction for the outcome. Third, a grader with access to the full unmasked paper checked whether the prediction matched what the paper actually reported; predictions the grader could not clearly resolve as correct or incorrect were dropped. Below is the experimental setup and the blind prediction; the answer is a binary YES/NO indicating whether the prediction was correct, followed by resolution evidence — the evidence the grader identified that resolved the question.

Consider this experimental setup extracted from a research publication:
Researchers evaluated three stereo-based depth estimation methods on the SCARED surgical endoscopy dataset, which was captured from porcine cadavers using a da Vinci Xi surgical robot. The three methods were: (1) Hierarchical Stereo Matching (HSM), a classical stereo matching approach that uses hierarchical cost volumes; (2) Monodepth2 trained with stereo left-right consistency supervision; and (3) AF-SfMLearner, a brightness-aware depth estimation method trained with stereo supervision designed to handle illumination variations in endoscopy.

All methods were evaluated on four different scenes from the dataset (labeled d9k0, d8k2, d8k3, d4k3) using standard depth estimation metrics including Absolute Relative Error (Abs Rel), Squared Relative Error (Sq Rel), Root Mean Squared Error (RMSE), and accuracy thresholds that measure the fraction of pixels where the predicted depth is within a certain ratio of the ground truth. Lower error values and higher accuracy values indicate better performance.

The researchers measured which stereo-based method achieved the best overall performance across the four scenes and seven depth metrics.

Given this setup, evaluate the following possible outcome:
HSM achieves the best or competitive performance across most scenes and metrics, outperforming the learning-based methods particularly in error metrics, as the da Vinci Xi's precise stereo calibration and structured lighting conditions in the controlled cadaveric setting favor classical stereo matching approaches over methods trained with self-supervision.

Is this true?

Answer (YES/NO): NO